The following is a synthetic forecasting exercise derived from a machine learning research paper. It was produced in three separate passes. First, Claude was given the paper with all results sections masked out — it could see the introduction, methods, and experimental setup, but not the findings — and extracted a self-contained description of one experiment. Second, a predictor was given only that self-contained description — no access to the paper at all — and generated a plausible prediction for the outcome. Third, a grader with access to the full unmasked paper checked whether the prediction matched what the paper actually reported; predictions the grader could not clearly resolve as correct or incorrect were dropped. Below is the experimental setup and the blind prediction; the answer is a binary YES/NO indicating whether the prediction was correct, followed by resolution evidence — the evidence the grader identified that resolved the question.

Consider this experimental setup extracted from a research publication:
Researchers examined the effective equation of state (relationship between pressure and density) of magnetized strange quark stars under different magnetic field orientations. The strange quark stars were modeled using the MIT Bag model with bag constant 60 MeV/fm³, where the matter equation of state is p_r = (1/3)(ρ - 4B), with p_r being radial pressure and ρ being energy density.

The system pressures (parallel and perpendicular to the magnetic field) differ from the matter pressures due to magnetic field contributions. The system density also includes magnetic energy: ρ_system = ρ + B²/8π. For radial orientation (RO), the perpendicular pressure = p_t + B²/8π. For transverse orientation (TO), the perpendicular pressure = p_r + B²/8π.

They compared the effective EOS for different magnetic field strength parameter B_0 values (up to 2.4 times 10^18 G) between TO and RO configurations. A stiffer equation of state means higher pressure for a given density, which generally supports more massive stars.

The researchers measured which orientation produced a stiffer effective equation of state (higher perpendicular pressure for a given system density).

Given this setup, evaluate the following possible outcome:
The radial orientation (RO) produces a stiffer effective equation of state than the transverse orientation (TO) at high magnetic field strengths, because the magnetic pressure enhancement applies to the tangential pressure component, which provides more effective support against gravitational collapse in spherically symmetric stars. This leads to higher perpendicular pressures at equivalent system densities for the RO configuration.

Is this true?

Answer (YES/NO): YES